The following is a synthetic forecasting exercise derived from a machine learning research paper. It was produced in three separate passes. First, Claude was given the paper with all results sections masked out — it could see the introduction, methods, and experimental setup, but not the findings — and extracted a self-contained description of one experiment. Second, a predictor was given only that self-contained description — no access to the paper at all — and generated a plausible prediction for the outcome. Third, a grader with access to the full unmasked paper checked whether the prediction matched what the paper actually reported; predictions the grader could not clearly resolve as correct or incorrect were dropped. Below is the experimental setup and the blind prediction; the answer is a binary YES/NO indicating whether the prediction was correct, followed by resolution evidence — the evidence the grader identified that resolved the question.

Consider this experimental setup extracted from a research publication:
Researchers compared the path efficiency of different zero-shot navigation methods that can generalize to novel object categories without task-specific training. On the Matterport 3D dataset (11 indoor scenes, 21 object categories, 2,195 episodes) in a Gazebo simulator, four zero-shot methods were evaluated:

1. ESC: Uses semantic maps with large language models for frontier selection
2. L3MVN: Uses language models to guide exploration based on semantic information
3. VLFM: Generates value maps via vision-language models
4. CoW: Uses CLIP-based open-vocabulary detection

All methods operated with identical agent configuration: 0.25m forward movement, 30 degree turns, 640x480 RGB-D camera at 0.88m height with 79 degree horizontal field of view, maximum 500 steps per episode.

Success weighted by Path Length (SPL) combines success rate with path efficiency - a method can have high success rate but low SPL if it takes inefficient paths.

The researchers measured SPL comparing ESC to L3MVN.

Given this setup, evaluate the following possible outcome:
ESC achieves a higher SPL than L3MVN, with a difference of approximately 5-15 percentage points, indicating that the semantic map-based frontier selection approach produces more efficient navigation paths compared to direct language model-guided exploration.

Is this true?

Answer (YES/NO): NO